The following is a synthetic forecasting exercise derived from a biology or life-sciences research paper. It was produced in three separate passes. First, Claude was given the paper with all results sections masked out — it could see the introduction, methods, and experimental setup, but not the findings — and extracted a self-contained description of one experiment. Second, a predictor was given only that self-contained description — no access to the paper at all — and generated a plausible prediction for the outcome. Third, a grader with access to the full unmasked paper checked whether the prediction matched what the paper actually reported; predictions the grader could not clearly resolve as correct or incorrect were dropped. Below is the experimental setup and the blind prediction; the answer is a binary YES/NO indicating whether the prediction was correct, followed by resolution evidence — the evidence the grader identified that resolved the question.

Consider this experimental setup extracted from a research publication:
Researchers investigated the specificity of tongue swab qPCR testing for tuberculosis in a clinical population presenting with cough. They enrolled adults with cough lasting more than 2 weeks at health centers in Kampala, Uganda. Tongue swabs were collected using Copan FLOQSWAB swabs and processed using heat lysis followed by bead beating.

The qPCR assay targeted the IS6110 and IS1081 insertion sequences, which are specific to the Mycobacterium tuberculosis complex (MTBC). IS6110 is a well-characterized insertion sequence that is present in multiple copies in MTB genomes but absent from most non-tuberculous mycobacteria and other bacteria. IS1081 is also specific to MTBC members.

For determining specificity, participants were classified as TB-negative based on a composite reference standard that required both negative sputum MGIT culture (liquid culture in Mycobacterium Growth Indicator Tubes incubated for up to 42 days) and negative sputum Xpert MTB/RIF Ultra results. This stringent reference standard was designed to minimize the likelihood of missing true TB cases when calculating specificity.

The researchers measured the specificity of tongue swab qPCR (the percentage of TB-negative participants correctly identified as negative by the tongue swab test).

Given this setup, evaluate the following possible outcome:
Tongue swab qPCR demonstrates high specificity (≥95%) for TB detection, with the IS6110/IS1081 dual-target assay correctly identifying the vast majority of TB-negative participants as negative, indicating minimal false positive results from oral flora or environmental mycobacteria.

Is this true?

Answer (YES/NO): YES